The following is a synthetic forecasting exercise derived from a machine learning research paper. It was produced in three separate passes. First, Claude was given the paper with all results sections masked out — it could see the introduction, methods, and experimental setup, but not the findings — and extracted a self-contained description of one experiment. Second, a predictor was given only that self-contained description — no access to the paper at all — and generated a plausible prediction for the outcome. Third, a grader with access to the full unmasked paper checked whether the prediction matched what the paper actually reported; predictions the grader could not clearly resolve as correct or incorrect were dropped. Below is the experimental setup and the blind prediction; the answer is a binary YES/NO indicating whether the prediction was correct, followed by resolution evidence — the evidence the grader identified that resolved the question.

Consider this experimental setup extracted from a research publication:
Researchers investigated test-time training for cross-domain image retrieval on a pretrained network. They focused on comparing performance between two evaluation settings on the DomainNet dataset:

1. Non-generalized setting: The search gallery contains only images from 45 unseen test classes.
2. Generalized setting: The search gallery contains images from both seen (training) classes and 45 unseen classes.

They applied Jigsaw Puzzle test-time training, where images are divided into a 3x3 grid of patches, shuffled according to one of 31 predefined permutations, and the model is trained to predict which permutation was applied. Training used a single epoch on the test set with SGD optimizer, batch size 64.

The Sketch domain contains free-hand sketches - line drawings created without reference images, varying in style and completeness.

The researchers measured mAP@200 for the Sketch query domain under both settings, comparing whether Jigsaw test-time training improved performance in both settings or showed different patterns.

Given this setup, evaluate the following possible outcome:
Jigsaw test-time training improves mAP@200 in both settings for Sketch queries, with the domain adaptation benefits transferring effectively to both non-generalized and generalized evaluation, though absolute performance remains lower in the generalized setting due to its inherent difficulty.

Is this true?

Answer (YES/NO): YES